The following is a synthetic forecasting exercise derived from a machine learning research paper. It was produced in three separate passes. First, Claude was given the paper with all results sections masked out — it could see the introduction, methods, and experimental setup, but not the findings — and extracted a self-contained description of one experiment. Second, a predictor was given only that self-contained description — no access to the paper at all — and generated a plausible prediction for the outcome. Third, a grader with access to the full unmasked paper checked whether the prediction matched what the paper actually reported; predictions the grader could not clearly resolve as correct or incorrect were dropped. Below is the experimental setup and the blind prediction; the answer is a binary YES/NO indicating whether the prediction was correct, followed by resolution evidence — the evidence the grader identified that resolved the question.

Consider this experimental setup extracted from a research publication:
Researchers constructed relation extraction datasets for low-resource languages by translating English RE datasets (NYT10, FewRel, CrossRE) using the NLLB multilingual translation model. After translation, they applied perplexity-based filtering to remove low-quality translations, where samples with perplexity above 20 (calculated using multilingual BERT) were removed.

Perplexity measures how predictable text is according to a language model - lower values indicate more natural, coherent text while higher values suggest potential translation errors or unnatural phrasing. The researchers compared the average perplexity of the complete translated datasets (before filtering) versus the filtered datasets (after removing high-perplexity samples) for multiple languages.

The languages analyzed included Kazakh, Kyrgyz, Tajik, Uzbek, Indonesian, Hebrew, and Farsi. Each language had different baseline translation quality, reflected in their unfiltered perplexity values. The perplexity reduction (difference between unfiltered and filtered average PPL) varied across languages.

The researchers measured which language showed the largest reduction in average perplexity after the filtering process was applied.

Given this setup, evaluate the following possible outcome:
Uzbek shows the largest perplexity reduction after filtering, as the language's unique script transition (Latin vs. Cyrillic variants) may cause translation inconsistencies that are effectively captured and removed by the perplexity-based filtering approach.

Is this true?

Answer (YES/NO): NO